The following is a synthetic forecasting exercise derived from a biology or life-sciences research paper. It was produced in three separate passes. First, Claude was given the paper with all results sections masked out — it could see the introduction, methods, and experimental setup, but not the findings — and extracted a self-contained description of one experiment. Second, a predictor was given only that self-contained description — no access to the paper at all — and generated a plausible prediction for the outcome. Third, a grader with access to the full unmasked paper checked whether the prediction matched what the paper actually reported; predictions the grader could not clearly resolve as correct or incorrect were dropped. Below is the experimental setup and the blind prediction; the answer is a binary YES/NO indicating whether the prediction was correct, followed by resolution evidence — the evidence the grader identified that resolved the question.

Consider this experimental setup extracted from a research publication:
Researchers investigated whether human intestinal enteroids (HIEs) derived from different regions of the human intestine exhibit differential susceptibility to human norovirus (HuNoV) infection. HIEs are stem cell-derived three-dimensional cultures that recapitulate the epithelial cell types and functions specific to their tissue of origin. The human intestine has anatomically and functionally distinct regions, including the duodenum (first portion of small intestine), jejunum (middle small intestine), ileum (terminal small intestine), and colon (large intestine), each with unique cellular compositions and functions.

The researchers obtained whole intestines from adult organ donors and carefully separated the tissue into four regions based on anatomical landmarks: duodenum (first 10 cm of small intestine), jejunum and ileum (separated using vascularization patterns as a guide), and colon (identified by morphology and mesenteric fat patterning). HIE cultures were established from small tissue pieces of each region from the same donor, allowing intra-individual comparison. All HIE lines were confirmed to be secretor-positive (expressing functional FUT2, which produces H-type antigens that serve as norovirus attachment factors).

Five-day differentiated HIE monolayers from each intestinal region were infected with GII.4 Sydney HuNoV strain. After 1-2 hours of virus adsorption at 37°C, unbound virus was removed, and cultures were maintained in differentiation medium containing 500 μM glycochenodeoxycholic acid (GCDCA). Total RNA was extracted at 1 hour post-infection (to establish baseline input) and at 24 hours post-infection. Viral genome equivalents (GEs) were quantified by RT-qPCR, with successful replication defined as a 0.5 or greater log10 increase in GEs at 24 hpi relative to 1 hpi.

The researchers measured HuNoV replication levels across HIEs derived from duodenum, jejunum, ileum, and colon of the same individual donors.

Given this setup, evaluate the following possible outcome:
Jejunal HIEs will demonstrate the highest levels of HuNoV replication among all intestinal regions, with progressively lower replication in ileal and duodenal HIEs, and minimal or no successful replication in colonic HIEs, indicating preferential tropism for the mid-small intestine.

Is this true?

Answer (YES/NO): NO